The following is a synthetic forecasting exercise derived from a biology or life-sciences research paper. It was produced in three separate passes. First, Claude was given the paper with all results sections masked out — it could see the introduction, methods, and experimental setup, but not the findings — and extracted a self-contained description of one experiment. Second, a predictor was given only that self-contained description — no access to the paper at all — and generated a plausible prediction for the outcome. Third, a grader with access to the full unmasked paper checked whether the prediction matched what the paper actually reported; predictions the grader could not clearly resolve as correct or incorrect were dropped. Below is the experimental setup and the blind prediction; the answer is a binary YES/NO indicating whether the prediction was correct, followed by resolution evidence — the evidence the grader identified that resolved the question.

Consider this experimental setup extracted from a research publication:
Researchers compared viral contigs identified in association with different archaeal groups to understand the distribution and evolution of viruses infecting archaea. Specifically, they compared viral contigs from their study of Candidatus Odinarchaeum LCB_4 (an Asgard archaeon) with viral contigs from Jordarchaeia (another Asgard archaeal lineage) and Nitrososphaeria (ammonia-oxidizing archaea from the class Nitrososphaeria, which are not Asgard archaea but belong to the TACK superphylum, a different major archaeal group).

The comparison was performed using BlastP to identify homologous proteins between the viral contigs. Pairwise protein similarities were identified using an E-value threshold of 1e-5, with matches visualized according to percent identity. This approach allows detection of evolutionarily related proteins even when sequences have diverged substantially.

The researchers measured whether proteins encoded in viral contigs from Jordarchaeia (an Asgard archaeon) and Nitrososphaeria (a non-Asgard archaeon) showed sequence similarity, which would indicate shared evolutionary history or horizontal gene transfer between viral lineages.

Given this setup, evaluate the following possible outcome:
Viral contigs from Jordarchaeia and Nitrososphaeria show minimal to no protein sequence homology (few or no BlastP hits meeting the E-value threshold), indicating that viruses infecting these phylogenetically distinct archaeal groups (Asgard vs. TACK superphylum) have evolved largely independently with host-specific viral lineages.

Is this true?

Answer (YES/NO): NO